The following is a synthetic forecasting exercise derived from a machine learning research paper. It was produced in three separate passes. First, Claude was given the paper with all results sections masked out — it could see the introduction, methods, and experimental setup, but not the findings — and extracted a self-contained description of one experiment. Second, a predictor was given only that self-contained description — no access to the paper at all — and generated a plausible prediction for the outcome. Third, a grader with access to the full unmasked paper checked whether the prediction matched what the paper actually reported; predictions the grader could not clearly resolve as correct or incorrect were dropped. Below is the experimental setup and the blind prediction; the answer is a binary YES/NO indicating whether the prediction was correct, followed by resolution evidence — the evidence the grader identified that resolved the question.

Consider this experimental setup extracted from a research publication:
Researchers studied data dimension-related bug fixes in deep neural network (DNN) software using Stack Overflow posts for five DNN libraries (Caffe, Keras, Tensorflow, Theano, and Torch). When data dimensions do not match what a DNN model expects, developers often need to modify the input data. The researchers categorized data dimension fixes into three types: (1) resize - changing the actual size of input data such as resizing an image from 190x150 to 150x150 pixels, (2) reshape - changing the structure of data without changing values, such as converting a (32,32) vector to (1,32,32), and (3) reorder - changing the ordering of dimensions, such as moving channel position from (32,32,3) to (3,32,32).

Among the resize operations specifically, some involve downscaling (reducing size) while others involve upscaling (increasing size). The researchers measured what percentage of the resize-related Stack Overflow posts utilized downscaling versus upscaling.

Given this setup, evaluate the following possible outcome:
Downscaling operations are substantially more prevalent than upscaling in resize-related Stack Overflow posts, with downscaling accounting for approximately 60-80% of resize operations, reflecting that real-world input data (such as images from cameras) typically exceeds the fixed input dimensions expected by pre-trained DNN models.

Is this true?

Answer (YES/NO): YES